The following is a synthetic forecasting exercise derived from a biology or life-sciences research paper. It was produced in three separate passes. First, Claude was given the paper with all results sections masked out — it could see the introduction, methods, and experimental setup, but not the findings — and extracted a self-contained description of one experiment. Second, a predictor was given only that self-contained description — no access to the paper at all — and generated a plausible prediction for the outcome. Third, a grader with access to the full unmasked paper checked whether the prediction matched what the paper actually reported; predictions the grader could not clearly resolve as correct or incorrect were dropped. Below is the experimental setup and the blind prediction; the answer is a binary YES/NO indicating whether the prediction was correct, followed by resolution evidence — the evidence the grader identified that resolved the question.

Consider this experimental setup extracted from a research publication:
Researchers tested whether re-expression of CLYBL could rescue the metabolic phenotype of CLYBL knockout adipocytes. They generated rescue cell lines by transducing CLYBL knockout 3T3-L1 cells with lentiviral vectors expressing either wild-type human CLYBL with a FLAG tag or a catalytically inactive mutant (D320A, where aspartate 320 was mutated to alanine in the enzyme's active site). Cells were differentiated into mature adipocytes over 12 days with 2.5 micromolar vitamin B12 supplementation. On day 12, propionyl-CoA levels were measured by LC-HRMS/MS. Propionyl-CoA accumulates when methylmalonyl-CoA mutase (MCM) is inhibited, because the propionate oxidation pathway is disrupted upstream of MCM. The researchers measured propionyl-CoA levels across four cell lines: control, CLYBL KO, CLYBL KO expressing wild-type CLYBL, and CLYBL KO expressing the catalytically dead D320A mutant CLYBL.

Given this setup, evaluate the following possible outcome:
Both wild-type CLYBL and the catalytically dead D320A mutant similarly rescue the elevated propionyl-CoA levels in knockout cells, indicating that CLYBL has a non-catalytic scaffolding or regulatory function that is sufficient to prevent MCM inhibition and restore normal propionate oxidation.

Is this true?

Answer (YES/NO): NO